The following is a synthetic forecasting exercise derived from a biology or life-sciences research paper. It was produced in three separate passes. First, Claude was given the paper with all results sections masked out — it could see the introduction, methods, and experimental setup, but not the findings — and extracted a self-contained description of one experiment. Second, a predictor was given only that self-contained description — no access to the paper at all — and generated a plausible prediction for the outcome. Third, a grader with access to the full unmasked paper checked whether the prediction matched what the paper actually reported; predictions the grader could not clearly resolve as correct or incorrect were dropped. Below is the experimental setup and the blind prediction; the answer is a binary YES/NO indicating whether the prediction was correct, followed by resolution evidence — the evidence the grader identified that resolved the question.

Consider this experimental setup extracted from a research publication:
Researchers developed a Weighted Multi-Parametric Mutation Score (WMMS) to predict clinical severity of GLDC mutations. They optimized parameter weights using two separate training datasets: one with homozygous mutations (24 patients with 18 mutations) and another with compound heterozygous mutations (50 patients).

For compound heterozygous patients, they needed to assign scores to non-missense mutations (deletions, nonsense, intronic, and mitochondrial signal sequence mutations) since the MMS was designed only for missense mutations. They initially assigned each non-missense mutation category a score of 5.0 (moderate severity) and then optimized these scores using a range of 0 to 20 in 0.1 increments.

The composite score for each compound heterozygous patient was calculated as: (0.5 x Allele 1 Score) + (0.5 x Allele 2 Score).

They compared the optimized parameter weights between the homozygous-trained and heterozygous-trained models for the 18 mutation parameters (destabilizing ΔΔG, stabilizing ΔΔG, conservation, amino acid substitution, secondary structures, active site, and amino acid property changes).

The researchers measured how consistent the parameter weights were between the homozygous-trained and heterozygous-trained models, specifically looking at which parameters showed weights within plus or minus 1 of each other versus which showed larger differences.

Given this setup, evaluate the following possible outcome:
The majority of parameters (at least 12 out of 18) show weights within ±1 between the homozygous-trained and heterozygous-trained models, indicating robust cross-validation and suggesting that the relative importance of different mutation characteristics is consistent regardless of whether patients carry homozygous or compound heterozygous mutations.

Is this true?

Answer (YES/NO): NO